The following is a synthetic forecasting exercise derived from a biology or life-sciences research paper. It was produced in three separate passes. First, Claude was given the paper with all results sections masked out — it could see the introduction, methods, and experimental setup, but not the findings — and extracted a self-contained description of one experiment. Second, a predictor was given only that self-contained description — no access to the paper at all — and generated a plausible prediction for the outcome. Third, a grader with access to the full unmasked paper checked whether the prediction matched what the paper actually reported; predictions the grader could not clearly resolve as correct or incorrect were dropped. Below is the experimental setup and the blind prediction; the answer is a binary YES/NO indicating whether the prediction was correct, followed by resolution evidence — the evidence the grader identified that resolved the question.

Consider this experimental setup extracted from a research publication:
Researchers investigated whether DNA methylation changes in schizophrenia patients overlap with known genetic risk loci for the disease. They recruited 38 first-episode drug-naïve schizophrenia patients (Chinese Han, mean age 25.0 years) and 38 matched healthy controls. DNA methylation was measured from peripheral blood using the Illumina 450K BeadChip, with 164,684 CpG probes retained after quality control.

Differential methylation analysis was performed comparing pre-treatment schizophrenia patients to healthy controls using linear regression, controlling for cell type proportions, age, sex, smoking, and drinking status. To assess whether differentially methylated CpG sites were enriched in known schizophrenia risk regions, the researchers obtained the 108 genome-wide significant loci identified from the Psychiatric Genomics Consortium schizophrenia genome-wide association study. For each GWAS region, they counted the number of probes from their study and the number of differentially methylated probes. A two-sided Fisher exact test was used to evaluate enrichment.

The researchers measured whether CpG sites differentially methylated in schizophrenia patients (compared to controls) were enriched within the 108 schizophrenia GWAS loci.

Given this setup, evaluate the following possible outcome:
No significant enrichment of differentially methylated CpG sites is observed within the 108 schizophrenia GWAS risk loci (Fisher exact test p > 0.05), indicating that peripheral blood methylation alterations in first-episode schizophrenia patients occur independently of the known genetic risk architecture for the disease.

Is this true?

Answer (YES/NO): NO